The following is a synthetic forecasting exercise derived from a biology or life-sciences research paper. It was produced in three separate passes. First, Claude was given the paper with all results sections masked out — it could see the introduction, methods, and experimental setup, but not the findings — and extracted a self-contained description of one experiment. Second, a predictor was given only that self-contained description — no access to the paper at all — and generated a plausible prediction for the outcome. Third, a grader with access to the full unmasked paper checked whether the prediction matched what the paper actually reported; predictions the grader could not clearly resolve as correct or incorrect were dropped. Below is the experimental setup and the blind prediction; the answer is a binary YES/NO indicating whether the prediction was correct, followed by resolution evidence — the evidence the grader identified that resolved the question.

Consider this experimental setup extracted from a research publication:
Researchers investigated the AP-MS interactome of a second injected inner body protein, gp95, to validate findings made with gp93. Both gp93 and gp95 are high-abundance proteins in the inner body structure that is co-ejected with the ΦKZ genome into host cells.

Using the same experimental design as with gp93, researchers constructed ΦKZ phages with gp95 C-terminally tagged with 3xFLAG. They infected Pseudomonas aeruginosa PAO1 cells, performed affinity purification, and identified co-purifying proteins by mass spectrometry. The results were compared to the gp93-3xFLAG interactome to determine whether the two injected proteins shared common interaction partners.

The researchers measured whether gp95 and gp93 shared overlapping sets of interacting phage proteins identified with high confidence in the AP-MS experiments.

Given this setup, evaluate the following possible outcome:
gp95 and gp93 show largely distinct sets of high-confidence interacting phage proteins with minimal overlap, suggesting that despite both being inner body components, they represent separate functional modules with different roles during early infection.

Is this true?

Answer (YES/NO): NO